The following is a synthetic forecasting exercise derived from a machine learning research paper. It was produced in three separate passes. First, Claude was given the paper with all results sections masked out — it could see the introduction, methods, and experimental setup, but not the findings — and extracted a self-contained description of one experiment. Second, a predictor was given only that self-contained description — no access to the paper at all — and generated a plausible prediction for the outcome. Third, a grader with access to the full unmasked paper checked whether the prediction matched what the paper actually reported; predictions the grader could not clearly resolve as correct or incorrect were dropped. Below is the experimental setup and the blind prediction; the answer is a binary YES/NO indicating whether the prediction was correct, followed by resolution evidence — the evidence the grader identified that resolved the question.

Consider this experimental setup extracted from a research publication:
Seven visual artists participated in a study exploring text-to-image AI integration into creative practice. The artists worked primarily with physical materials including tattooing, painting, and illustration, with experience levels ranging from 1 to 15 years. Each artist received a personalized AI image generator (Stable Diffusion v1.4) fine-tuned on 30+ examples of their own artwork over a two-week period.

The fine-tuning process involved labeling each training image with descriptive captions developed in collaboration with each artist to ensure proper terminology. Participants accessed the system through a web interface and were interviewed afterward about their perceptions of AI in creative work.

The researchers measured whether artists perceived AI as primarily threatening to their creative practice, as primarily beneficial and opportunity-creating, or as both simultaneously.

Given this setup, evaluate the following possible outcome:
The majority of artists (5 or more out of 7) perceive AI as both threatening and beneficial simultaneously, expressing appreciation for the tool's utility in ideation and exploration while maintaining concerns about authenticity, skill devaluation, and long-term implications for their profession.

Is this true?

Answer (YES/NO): YES